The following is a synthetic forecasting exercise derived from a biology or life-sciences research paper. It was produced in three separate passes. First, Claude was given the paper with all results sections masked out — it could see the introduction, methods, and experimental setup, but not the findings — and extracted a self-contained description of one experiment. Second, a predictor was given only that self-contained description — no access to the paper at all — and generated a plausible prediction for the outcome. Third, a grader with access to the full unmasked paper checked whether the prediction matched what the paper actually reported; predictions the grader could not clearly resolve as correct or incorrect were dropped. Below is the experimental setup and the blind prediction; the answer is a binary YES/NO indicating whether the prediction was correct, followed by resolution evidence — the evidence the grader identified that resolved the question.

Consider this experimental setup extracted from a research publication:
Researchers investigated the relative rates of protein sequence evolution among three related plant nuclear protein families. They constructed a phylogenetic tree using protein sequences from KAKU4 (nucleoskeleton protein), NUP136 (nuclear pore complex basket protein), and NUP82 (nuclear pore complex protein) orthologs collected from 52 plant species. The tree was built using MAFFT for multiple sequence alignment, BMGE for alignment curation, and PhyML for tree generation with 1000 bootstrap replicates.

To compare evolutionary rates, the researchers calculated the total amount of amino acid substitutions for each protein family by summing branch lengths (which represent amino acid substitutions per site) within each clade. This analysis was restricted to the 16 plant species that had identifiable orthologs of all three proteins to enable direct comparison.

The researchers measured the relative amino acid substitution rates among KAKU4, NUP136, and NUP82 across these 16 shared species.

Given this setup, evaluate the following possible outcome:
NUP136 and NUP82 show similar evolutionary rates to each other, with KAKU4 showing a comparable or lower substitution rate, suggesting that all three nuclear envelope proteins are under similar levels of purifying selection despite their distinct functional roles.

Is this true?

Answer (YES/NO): NO